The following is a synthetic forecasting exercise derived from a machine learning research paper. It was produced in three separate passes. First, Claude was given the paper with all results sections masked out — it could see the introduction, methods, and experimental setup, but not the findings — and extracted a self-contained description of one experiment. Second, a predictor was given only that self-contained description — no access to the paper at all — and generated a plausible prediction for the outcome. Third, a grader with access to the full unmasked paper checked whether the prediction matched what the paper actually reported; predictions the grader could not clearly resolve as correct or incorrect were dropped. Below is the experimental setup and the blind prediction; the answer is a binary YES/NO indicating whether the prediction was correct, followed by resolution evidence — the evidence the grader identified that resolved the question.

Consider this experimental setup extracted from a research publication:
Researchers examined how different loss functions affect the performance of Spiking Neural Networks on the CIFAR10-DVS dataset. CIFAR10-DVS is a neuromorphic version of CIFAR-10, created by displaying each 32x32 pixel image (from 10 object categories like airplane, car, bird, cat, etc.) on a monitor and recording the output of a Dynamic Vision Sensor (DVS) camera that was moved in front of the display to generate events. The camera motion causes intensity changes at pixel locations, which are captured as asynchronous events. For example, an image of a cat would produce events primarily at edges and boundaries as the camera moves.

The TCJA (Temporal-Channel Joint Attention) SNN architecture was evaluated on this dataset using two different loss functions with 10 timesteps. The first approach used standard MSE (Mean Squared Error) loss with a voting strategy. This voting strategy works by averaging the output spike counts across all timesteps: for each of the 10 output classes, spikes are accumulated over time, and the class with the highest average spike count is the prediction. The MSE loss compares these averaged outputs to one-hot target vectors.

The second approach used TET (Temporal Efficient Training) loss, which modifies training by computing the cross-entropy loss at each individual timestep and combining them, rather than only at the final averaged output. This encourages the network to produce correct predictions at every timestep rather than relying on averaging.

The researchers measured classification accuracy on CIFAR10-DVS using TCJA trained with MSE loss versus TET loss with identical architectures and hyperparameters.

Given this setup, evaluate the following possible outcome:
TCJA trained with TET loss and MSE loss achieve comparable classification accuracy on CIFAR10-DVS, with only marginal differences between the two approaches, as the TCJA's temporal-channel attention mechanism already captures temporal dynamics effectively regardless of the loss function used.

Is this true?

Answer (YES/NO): NO